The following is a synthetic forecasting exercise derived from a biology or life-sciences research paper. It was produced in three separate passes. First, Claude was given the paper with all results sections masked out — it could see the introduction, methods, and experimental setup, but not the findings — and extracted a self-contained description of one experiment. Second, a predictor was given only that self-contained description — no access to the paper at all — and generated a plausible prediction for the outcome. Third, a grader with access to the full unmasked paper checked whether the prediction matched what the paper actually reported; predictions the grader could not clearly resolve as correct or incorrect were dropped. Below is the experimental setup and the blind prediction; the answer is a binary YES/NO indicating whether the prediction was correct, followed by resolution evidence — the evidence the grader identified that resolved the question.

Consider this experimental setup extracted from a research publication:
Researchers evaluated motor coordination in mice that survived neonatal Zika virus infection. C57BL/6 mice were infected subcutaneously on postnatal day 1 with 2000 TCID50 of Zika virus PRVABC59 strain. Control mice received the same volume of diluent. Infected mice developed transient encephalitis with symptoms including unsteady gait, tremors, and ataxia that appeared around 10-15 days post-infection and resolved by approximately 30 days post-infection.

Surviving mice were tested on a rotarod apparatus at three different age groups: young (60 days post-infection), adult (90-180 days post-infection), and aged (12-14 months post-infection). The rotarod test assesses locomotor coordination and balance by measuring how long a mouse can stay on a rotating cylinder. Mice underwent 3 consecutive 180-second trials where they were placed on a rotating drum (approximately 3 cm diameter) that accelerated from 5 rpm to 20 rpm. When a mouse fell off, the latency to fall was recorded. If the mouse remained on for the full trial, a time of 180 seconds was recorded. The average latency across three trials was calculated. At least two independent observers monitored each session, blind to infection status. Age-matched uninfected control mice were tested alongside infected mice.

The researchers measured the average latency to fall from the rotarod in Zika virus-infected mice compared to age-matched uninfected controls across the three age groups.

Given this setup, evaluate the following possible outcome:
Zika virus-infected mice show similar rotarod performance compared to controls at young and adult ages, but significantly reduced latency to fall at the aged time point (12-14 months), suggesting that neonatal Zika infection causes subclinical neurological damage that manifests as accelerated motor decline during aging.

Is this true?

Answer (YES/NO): NO